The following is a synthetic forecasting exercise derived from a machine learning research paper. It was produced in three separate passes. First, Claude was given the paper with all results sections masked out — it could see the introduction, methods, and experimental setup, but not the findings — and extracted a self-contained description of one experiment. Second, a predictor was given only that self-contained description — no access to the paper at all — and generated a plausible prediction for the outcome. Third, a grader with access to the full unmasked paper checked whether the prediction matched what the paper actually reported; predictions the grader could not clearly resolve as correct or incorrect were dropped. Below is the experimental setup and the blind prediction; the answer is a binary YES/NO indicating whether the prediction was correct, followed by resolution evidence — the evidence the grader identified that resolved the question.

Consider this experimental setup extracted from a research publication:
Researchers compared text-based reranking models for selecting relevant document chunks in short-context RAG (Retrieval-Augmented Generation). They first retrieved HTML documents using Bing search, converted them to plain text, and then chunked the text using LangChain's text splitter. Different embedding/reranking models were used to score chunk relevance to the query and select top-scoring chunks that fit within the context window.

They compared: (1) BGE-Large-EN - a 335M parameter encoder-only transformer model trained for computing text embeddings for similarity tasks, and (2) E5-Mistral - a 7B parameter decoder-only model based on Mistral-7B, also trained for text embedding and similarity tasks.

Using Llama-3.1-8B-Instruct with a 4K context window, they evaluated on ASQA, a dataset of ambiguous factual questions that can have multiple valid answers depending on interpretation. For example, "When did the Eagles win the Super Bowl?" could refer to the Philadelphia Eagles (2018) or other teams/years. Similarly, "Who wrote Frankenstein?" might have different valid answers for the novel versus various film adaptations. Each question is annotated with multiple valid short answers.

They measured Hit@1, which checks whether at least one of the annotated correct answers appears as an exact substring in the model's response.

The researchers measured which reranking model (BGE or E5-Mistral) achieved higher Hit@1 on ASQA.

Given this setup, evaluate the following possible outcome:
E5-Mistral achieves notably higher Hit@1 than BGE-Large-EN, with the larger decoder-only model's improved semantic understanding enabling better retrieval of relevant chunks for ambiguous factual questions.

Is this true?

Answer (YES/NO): NO